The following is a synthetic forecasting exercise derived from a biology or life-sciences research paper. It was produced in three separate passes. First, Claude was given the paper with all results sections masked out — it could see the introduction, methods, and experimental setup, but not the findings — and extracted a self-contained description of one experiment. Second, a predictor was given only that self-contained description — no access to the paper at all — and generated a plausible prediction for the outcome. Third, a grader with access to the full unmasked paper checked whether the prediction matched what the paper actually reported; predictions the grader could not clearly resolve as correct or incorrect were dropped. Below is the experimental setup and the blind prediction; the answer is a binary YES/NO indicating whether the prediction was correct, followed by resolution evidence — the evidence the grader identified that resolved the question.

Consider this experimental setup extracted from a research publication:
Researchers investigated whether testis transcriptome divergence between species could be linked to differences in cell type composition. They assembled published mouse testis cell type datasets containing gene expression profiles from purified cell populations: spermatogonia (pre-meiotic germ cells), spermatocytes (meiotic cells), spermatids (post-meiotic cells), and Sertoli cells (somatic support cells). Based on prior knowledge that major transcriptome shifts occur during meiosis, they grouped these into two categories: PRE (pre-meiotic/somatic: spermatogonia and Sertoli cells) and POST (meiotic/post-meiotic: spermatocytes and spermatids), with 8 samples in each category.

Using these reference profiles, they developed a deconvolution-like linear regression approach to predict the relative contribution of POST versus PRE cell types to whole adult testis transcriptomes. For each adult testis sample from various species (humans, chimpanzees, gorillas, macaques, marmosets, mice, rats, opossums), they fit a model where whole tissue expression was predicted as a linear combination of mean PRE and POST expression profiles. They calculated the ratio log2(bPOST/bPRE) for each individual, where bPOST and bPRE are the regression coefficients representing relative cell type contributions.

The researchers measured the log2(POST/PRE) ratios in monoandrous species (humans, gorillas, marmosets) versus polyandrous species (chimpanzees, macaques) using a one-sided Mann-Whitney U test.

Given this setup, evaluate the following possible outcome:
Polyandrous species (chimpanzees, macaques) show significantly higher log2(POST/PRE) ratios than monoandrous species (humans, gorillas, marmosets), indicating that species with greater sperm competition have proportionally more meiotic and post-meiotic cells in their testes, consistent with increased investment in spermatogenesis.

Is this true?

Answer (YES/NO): YES